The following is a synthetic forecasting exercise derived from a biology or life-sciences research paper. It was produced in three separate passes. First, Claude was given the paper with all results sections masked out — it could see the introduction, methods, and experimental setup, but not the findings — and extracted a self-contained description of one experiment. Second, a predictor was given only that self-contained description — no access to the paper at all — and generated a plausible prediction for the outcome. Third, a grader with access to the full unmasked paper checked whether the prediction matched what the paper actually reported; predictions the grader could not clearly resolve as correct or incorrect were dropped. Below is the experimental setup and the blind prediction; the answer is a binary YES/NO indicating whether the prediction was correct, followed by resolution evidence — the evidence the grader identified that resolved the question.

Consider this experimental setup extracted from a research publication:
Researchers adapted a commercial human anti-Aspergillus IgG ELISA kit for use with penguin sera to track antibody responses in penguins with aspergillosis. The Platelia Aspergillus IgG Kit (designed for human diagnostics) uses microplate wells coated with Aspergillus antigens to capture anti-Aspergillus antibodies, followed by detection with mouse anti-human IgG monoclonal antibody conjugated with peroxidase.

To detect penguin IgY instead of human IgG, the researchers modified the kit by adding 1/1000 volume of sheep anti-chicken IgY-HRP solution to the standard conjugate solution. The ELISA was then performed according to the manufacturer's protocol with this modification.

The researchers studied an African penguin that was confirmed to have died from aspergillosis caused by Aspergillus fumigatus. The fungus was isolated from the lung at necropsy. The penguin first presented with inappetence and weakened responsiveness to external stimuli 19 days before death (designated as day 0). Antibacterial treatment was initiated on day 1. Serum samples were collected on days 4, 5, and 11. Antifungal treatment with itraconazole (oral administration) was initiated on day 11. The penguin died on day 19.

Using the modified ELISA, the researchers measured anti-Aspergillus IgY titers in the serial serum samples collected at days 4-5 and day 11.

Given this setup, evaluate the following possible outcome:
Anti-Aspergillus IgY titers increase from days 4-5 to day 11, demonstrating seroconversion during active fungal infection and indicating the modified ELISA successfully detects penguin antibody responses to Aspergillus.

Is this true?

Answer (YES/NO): YES